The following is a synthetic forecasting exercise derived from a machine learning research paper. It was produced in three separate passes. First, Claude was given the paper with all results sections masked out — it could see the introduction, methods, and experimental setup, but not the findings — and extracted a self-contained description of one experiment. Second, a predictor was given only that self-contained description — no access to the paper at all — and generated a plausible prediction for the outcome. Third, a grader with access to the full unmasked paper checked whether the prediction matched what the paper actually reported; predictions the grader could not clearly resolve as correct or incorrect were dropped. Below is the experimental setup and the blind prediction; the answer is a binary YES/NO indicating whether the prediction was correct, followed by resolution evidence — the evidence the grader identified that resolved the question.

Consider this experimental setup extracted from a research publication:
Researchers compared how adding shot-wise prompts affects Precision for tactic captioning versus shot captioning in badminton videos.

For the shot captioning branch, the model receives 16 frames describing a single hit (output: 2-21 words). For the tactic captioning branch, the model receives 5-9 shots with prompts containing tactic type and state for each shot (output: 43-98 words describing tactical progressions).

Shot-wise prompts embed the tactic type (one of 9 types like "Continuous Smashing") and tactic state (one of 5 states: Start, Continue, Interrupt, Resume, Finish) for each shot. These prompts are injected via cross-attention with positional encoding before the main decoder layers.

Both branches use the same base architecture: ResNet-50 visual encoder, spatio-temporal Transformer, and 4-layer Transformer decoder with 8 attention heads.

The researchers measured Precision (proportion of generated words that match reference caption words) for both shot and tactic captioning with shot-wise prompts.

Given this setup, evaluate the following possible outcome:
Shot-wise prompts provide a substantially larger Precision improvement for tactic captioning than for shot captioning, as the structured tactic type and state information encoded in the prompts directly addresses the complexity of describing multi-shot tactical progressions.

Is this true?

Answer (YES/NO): YES